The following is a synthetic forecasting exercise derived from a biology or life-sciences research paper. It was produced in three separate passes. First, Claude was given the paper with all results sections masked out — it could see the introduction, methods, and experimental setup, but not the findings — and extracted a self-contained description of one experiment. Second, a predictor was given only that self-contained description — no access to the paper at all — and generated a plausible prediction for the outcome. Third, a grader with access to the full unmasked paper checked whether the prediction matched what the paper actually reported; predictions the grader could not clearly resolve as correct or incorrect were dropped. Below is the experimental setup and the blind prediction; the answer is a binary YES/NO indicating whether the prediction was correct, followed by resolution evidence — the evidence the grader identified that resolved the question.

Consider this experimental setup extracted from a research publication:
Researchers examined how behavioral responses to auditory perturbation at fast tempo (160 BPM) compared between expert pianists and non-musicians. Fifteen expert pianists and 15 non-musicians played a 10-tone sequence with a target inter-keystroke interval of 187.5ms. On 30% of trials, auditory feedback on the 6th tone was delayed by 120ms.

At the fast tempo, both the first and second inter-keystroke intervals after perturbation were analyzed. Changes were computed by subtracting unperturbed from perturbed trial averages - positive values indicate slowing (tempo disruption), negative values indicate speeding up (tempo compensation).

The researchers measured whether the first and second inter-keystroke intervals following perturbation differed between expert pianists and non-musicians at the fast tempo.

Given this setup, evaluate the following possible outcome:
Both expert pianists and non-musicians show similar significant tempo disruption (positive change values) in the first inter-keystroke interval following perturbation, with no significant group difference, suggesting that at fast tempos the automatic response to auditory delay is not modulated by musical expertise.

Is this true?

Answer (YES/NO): NO